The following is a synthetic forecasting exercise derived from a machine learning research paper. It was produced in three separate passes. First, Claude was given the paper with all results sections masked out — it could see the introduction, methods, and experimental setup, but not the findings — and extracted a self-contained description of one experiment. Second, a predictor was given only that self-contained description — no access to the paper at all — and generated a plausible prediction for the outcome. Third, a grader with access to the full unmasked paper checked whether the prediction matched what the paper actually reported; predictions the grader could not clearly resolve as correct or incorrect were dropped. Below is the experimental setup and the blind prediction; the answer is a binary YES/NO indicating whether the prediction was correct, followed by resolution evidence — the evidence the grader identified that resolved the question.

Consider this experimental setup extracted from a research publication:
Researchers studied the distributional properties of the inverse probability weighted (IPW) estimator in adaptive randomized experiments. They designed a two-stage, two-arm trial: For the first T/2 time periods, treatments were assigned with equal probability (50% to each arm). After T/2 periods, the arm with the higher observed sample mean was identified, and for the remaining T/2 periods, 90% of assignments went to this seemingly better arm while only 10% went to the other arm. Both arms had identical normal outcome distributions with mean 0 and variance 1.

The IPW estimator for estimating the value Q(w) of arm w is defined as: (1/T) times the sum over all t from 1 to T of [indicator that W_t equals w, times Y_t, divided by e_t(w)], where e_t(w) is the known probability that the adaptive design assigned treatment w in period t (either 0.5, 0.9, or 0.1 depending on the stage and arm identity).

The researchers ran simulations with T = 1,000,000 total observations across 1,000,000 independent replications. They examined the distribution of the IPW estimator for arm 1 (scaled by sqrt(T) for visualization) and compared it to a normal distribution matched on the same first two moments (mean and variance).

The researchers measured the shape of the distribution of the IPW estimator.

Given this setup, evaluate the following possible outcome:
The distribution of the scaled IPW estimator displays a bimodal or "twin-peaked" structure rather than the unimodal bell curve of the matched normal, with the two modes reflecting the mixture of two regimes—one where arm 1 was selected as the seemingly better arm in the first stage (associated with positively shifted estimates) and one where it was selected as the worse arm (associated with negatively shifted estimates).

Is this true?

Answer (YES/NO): NO